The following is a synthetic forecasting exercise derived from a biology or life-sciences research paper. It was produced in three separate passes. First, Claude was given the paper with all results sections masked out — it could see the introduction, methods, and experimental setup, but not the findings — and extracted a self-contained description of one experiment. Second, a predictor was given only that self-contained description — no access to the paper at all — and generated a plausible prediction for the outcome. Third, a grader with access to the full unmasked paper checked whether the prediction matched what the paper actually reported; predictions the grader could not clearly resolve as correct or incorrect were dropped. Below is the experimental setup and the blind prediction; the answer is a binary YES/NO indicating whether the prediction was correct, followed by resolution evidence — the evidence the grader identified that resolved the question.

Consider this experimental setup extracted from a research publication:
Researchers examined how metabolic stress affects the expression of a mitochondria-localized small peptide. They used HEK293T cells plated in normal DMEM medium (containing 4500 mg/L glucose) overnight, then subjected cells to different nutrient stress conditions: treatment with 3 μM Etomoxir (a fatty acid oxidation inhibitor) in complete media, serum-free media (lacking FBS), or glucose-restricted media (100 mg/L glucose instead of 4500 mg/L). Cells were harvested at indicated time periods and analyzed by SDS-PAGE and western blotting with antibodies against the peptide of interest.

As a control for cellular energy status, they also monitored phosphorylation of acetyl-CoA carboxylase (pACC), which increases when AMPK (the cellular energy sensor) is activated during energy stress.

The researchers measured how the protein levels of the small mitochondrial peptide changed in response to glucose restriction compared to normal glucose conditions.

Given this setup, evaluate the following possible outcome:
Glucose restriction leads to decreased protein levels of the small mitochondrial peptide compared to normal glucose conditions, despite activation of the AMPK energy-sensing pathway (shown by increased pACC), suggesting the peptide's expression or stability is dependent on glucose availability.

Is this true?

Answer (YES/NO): NO